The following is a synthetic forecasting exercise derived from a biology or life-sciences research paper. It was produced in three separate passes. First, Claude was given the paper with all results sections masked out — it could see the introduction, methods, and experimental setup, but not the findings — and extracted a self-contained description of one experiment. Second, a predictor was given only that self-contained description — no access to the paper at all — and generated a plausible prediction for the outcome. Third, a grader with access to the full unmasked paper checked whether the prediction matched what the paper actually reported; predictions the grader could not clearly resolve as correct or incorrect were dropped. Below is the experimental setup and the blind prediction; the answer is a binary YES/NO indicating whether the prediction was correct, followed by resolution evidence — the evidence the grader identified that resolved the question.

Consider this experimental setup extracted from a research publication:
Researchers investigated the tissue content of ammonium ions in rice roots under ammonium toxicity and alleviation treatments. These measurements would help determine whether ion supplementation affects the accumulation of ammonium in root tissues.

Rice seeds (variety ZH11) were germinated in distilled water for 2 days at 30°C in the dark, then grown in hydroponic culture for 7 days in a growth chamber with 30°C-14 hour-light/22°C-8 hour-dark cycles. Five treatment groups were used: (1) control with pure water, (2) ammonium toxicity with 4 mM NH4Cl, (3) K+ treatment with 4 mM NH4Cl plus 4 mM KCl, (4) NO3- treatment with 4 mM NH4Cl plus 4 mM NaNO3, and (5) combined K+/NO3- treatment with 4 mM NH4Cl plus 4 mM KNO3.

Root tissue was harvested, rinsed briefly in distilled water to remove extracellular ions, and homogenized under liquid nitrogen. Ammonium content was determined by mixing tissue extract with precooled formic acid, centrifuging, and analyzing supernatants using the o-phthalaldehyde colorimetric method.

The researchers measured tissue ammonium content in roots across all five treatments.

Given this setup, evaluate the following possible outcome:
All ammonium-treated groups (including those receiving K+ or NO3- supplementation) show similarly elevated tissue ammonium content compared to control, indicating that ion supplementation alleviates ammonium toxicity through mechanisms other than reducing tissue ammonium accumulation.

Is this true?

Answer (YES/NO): NO